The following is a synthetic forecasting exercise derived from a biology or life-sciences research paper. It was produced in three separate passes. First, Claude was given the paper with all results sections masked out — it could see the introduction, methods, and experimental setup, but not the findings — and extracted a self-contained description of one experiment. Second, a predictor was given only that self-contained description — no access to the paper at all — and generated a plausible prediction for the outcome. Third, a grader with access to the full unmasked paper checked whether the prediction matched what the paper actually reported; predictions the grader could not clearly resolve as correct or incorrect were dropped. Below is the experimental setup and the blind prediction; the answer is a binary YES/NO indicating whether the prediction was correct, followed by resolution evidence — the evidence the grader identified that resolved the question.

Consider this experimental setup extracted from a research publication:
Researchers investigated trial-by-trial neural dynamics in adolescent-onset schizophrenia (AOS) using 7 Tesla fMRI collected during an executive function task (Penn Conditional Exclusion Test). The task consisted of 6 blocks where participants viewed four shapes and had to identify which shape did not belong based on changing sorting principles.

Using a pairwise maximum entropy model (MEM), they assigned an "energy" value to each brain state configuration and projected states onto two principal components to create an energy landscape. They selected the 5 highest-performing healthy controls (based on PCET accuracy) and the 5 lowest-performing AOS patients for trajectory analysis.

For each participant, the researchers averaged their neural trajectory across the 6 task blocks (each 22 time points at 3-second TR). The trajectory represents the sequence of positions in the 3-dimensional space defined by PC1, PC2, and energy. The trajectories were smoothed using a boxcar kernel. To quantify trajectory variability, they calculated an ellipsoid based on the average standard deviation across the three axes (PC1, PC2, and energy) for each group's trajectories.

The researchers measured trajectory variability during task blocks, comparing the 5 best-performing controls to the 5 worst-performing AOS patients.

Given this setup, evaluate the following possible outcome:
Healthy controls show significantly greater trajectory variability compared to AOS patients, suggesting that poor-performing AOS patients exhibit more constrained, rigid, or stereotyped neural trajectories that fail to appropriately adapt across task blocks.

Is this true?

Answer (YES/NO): NO